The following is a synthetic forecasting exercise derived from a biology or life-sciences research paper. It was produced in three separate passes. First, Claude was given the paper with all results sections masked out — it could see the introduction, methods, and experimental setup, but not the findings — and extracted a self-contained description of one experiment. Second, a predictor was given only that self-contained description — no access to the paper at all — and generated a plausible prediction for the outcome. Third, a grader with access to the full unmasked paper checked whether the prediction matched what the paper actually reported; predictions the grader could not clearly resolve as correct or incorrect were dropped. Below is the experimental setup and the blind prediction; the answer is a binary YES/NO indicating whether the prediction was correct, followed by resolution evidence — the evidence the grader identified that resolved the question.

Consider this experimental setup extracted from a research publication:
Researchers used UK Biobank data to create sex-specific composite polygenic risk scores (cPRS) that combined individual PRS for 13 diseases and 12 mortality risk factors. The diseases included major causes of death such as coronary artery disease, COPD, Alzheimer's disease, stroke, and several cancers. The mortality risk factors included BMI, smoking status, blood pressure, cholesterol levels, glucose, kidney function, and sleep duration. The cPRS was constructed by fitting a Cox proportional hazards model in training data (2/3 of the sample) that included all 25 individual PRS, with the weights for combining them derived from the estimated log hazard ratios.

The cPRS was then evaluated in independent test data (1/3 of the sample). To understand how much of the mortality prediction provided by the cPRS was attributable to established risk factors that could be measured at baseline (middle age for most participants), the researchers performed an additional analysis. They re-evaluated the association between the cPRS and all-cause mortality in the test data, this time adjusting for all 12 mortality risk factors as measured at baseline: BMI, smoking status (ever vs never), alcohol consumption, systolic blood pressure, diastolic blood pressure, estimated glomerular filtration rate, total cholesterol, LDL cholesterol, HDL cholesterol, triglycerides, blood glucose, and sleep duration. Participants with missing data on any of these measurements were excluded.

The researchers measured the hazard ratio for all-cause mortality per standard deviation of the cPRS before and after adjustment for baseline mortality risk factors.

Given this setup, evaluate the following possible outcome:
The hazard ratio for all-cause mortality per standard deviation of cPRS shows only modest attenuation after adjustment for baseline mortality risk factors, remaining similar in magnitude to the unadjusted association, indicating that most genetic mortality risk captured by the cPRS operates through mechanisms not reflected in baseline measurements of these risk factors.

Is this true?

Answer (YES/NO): NO